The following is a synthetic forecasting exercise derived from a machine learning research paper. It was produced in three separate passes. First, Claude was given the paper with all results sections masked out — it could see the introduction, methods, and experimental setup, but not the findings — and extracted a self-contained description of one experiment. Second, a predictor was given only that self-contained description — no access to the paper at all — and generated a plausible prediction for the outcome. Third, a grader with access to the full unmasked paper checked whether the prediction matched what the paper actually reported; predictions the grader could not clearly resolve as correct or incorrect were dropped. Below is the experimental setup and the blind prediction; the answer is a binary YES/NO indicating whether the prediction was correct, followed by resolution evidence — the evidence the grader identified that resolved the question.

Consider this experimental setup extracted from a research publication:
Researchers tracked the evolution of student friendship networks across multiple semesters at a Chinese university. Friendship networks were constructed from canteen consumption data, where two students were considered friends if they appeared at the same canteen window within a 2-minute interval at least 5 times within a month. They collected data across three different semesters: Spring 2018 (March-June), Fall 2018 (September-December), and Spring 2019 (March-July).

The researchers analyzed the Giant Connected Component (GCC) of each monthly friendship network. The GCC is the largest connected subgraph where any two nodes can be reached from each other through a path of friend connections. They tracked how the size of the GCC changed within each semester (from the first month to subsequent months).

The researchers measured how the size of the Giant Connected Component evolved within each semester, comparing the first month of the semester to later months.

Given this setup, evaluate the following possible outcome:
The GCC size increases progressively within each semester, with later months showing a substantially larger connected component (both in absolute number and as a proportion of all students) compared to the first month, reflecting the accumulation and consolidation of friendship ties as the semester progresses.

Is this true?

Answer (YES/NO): NO